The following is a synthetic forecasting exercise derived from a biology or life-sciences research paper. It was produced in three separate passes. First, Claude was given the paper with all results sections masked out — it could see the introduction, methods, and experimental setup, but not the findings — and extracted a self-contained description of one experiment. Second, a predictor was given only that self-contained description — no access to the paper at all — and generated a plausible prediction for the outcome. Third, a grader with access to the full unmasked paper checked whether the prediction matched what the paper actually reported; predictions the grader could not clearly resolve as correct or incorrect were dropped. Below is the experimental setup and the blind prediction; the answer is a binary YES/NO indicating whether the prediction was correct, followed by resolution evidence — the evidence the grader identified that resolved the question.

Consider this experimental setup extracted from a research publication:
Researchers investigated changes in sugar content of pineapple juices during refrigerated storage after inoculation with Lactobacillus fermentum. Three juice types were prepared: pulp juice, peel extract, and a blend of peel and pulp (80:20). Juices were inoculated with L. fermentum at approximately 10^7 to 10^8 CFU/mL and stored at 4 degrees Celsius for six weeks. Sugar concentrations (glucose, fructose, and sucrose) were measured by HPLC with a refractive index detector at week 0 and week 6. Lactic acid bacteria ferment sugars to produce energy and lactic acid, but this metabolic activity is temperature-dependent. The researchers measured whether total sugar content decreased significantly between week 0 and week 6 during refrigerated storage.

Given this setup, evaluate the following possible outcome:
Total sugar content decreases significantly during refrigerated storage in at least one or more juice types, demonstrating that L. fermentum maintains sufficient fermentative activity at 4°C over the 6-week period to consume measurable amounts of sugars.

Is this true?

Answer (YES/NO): YES